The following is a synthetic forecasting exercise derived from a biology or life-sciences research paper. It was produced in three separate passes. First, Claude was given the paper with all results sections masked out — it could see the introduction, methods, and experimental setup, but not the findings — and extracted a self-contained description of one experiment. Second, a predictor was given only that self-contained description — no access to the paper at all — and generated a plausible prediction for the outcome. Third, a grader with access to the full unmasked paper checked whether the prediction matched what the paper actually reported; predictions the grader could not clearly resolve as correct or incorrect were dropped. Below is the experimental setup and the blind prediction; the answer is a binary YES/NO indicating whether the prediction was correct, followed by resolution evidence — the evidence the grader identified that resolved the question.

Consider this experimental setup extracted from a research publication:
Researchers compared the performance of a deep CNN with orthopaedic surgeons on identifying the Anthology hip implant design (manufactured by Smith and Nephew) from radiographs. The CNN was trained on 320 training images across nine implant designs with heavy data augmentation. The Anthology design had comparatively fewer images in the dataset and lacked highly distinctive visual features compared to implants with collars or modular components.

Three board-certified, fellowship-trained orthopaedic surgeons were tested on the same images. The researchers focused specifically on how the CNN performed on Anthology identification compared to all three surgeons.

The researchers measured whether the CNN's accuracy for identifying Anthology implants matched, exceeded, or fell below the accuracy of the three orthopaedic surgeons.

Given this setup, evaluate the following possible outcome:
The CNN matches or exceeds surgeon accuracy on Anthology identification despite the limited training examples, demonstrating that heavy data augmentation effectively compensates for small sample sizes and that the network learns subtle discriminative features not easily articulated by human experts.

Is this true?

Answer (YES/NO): NO